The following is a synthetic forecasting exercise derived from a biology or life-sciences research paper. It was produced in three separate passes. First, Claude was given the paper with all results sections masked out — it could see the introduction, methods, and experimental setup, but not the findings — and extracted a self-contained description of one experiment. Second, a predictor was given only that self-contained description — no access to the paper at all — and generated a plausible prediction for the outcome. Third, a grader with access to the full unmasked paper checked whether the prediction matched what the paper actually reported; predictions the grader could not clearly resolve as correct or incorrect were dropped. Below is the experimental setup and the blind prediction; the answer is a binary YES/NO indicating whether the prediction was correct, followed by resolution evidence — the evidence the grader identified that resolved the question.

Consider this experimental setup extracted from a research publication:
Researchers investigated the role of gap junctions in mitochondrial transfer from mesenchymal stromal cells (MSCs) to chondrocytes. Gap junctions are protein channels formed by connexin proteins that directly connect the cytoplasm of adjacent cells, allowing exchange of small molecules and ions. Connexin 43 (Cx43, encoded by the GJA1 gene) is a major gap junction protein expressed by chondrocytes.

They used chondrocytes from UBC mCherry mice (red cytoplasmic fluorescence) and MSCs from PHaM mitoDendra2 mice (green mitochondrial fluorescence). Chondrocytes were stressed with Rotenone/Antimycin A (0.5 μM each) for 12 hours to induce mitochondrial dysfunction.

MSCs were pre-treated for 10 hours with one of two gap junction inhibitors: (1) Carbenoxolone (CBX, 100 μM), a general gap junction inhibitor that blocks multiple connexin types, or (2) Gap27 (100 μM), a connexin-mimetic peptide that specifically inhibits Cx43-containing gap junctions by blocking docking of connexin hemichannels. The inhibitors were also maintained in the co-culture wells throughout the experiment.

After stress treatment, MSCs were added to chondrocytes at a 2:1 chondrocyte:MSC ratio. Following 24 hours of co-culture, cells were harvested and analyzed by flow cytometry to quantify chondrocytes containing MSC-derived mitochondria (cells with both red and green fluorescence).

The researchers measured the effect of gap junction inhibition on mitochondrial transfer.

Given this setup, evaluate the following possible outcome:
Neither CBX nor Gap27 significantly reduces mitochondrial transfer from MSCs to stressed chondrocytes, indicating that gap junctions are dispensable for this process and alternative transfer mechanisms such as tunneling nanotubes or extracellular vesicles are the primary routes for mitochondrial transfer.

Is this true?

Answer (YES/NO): NO